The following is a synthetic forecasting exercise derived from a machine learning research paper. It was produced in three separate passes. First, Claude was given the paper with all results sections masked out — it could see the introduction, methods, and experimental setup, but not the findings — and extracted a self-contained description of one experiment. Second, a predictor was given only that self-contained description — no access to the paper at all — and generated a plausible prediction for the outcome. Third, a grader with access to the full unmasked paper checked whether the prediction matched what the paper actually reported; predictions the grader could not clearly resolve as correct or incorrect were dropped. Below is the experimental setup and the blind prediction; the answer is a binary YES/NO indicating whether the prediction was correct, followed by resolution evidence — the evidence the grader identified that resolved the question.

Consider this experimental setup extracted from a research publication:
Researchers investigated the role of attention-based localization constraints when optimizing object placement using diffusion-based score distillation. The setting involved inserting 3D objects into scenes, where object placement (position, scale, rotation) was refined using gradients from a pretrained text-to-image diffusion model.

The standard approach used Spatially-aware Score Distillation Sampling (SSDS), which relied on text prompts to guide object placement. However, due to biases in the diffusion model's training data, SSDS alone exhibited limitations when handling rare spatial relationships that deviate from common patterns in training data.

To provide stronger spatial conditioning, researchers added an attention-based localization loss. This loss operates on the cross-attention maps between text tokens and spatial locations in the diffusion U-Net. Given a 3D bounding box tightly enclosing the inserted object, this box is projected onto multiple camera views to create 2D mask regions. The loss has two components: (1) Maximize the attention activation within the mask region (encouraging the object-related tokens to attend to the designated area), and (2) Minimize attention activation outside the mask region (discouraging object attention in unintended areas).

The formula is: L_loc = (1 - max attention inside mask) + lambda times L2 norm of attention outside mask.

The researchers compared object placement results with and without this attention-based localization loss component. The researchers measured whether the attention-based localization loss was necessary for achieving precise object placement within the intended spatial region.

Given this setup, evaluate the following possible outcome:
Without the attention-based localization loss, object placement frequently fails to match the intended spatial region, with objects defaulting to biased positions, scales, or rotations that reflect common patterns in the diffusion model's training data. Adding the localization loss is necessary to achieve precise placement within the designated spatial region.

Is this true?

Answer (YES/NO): YES